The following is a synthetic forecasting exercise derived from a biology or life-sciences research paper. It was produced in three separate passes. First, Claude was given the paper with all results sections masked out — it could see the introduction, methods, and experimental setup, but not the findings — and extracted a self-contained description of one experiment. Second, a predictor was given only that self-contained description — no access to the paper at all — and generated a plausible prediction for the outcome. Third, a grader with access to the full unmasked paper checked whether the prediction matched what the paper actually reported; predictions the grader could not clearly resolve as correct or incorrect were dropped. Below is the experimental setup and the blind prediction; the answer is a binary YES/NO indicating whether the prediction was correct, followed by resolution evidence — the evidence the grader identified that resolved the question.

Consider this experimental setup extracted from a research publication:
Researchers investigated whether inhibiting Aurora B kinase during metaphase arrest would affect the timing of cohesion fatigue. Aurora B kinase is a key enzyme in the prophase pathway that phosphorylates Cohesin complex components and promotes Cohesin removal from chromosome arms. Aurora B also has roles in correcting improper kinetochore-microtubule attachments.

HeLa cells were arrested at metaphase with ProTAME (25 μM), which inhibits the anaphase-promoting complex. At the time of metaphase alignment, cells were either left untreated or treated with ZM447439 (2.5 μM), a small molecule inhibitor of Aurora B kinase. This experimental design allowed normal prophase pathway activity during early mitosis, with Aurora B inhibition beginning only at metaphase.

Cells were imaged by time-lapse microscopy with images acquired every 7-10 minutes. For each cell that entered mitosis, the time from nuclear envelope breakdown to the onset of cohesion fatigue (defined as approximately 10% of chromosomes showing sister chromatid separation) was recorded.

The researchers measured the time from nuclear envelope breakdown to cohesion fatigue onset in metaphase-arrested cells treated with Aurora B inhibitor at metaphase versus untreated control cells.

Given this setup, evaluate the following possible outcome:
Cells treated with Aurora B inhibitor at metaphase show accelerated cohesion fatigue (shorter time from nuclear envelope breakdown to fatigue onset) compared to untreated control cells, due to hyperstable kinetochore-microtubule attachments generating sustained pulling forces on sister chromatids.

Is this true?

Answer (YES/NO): NO